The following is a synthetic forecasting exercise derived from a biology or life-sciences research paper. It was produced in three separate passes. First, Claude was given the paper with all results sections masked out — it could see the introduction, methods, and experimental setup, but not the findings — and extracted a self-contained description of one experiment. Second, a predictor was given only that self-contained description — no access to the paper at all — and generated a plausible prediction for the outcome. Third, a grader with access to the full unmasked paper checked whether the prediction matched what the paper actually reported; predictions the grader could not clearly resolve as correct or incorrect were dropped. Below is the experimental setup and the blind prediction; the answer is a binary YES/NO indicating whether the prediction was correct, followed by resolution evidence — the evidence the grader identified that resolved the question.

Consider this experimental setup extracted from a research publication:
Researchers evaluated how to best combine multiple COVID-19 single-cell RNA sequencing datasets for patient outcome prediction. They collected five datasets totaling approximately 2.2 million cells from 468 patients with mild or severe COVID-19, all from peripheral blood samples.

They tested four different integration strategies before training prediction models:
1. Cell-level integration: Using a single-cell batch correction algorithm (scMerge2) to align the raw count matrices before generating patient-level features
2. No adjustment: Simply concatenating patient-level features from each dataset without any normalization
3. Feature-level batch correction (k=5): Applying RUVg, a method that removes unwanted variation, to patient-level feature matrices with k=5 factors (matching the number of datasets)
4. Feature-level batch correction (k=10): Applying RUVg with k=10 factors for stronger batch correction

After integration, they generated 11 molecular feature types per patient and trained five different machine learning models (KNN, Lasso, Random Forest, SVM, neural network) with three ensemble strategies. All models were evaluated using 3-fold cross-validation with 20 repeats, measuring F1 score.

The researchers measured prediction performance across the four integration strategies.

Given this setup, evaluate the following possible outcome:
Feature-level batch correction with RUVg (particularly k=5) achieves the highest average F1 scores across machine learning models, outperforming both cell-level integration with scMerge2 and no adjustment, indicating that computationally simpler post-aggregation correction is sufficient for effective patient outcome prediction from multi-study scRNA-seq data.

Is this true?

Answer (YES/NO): NO